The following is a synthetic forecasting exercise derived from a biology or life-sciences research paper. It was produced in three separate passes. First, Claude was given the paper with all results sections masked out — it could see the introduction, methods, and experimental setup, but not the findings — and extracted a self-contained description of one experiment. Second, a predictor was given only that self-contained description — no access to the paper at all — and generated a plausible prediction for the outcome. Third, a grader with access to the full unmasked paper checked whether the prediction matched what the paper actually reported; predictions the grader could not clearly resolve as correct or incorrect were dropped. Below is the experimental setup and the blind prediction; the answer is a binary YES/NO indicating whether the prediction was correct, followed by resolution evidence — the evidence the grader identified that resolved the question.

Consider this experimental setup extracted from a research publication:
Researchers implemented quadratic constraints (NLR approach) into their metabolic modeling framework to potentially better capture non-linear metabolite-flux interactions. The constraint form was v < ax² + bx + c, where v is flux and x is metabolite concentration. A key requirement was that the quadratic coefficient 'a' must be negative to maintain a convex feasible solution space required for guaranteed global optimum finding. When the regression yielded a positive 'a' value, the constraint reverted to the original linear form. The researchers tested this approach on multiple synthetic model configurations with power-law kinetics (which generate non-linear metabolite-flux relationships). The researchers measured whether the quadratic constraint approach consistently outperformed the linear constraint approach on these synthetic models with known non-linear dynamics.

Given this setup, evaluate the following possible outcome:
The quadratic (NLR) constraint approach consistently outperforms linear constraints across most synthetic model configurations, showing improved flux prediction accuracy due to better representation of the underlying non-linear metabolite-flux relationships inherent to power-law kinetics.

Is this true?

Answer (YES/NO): NO